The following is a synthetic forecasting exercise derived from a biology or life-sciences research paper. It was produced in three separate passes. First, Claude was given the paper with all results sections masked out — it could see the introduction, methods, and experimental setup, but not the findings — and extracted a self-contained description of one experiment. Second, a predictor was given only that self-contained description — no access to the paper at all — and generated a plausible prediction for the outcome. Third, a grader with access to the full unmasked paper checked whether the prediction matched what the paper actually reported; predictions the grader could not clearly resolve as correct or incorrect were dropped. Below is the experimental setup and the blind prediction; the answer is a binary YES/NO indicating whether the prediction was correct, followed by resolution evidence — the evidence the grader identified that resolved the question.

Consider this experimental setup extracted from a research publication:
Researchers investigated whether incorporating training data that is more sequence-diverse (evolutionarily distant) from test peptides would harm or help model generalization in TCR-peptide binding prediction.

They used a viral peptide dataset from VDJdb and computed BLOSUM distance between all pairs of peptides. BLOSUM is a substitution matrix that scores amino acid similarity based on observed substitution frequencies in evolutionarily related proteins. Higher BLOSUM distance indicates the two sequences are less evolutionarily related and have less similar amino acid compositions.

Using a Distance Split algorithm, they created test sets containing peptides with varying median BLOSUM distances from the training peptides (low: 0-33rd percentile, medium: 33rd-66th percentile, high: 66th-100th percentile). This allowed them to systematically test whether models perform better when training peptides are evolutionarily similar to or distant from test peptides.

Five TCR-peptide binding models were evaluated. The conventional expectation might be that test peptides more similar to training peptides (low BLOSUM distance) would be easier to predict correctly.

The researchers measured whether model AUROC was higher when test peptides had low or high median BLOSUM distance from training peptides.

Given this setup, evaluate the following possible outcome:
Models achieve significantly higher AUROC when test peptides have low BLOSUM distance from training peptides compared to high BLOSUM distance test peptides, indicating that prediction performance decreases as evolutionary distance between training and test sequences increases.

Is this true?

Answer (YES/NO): NO